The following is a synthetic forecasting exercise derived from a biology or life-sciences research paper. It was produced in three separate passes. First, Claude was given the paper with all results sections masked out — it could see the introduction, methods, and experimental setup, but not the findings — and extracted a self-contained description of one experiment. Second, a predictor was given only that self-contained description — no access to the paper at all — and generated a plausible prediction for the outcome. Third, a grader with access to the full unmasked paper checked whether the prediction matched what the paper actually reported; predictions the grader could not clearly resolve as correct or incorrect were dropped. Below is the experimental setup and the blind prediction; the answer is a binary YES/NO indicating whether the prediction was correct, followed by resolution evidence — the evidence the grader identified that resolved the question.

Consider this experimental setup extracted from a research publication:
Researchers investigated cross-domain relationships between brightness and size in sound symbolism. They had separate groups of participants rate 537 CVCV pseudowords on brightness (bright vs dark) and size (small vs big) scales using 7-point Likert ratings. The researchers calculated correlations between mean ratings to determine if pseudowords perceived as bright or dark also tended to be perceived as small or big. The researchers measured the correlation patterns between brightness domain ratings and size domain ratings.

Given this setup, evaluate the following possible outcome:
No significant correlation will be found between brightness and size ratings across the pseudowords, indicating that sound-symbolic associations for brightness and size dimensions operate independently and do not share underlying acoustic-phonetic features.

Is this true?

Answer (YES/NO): NO